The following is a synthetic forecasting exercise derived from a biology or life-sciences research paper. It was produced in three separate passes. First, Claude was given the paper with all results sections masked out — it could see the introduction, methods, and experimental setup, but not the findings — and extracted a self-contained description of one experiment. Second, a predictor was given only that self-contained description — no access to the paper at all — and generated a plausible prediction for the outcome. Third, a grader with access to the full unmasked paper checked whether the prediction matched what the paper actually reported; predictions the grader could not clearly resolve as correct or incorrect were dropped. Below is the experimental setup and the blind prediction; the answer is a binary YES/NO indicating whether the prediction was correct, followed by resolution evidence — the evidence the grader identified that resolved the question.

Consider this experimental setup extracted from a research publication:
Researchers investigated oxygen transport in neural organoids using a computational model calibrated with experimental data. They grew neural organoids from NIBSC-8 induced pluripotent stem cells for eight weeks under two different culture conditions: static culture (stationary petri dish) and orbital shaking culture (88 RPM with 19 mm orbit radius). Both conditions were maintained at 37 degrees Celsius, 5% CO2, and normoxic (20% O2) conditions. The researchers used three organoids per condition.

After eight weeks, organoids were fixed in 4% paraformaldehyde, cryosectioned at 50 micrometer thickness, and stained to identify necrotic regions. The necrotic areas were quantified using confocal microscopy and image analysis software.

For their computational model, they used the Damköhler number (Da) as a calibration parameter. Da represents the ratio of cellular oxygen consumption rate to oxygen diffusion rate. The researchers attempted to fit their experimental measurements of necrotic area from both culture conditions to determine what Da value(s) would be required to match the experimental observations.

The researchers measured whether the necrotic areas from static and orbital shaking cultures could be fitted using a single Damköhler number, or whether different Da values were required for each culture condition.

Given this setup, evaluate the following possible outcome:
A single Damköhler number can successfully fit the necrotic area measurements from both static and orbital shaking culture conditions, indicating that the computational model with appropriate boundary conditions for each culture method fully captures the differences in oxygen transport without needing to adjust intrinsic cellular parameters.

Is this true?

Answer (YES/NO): YES